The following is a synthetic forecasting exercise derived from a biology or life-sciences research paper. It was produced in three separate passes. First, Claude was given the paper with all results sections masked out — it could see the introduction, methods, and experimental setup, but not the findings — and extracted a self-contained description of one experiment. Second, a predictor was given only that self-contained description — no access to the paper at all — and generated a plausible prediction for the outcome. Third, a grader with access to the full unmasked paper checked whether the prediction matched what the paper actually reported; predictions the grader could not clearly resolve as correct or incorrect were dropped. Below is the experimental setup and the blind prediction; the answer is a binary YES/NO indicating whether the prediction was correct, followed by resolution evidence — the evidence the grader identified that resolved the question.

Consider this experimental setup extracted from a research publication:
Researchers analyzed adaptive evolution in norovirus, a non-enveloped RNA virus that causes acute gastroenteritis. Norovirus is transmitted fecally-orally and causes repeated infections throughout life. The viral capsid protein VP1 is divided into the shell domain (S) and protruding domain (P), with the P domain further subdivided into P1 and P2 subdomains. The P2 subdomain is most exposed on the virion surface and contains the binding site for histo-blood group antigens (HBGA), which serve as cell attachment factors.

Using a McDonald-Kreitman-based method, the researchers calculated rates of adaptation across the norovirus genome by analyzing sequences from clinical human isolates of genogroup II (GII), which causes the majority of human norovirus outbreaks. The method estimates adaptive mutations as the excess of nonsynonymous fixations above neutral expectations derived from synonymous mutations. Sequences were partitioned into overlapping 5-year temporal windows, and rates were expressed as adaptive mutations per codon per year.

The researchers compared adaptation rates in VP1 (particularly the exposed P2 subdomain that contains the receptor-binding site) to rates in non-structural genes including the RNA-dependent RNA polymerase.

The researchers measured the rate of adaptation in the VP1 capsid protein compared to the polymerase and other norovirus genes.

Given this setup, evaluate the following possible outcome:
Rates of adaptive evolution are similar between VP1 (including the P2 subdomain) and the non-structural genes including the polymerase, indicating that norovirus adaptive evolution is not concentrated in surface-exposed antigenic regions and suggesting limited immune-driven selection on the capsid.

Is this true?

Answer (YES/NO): NO